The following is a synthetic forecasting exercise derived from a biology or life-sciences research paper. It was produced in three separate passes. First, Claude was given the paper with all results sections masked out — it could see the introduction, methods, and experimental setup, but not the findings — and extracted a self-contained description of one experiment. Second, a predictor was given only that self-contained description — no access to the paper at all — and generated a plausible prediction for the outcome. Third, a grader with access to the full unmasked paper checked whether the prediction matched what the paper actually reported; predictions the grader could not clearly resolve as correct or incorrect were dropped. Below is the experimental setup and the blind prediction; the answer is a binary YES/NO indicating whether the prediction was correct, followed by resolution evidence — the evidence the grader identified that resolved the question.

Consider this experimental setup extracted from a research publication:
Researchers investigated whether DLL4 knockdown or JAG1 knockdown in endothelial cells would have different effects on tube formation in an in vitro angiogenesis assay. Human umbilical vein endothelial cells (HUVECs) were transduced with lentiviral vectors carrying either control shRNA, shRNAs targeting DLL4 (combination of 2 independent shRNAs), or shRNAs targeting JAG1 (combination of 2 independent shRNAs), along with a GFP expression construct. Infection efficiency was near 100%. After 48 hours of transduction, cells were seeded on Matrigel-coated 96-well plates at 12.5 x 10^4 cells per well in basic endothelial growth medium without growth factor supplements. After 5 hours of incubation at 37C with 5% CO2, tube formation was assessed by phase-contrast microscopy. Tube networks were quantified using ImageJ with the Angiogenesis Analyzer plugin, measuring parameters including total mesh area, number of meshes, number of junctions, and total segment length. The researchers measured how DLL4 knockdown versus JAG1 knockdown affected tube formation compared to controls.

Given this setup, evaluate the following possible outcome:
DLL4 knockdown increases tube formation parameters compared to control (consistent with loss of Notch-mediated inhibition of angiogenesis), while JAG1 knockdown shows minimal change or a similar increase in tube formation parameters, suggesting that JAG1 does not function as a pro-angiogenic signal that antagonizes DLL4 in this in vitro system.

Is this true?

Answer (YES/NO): NO